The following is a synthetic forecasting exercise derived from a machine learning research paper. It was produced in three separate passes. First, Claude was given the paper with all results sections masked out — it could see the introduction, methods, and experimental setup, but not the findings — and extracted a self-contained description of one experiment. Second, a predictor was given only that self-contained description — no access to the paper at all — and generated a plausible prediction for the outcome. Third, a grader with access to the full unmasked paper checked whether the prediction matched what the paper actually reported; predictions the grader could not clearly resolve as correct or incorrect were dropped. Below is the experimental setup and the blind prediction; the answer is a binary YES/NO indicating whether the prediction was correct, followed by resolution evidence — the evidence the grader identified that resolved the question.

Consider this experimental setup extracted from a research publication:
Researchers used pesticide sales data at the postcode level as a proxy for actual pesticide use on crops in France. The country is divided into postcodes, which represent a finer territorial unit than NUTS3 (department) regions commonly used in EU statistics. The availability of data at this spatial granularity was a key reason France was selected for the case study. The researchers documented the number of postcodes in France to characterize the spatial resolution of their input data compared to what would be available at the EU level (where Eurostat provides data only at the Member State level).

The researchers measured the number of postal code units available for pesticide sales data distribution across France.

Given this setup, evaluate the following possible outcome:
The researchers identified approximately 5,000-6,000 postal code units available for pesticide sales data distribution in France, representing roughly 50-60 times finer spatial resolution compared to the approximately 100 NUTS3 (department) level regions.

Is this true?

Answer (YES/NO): NO